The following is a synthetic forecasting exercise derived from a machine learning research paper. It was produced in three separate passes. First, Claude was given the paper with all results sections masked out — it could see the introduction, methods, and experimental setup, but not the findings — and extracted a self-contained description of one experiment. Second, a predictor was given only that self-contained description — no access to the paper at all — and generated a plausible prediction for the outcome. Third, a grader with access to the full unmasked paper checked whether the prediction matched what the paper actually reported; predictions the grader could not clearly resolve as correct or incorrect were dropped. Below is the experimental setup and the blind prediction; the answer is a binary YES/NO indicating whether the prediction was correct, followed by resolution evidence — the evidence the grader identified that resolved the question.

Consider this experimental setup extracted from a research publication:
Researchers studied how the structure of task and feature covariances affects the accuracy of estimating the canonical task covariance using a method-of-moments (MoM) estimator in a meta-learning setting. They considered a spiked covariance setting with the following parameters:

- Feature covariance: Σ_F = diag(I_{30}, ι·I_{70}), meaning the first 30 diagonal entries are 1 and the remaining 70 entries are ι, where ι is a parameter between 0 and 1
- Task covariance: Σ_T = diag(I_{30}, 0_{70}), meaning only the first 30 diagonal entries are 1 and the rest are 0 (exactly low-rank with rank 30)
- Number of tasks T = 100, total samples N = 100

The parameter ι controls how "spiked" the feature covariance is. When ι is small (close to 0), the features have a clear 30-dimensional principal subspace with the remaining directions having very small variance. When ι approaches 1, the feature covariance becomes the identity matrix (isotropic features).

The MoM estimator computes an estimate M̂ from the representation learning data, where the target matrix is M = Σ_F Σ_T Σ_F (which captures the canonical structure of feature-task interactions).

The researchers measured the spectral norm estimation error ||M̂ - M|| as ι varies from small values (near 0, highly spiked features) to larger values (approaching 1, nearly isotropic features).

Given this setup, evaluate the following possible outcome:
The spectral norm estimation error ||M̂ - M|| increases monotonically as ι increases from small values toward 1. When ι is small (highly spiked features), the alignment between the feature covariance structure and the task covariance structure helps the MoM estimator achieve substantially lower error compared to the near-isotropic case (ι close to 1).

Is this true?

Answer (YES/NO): YES